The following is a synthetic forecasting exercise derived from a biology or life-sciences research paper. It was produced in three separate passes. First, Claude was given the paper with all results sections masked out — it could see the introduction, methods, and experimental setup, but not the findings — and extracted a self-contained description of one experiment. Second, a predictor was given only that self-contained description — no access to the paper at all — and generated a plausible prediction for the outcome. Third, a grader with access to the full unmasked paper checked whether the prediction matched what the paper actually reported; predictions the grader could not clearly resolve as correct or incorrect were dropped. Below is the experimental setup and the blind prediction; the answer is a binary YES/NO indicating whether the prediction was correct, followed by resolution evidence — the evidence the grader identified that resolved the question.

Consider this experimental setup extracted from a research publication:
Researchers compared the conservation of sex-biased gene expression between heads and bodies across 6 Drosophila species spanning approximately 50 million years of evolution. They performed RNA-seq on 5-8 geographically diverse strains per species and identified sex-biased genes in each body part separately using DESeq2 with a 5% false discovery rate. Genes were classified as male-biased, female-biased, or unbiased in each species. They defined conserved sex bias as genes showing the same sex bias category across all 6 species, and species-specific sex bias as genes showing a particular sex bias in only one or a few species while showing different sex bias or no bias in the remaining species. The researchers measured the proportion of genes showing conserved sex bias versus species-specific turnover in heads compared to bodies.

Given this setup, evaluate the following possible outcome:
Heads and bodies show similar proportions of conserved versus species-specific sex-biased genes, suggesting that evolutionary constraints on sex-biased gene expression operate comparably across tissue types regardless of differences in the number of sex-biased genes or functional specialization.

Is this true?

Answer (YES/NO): NO